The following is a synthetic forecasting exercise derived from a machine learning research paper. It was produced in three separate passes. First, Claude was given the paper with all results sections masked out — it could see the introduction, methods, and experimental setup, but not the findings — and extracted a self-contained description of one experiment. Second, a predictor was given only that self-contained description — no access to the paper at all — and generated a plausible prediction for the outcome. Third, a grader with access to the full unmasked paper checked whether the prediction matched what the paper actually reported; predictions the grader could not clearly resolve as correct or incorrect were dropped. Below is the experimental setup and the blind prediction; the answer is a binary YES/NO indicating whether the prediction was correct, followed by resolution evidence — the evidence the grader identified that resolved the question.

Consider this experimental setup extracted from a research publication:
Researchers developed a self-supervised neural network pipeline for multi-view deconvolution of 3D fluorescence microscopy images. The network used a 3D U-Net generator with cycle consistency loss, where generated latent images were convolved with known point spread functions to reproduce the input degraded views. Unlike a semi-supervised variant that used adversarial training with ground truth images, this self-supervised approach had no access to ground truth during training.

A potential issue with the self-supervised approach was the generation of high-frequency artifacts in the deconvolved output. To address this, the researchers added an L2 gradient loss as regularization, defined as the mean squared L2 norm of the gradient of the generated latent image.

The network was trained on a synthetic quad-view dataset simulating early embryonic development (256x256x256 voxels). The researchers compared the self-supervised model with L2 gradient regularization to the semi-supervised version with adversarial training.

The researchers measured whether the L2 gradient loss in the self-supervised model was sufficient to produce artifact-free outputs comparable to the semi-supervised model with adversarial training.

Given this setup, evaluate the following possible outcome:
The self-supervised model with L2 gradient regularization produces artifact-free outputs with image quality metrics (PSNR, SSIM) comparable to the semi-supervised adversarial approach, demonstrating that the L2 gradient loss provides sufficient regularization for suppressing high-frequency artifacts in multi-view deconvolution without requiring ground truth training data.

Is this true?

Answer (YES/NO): NO